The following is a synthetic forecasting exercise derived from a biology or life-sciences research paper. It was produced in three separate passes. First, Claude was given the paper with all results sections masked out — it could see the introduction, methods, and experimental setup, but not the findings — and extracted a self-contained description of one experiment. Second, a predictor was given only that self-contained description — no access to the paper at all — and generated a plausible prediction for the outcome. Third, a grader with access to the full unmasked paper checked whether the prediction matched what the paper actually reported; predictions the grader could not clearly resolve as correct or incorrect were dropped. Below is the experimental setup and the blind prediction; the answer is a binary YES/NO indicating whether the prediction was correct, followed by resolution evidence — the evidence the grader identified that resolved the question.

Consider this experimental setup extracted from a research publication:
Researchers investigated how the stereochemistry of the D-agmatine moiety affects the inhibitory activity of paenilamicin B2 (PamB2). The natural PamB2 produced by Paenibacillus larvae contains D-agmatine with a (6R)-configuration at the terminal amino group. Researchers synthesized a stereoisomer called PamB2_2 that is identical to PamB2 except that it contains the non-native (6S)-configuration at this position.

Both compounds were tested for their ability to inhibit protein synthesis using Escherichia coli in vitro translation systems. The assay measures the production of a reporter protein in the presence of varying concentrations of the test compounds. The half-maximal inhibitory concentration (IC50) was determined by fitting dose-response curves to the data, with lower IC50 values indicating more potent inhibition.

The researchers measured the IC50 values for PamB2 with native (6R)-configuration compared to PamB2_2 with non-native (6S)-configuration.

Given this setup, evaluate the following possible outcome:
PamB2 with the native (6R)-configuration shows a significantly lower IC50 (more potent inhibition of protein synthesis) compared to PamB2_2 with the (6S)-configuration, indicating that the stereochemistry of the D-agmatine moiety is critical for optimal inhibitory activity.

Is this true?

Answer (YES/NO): YES